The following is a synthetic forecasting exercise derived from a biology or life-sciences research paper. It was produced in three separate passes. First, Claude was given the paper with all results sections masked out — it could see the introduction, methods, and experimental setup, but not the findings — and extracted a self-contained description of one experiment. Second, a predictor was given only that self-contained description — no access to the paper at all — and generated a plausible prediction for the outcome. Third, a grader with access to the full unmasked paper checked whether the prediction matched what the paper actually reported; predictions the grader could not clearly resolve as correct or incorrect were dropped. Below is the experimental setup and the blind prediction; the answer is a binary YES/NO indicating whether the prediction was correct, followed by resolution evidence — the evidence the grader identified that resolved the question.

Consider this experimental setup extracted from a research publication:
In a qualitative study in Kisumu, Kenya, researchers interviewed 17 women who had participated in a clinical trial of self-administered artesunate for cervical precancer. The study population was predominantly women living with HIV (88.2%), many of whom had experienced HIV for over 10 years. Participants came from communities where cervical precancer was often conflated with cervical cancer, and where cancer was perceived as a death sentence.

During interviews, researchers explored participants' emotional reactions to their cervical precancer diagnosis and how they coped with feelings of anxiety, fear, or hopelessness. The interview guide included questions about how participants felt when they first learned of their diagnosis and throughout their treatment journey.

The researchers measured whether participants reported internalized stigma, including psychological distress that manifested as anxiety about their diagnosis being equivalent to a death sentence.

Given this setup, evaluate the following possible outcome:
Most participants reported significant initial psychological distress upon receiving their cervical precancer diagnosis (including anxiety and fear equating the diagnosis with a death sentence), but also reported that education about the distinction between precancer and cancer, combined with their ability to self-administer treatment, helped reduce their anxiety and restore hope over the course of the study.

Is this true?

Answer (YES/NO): NO